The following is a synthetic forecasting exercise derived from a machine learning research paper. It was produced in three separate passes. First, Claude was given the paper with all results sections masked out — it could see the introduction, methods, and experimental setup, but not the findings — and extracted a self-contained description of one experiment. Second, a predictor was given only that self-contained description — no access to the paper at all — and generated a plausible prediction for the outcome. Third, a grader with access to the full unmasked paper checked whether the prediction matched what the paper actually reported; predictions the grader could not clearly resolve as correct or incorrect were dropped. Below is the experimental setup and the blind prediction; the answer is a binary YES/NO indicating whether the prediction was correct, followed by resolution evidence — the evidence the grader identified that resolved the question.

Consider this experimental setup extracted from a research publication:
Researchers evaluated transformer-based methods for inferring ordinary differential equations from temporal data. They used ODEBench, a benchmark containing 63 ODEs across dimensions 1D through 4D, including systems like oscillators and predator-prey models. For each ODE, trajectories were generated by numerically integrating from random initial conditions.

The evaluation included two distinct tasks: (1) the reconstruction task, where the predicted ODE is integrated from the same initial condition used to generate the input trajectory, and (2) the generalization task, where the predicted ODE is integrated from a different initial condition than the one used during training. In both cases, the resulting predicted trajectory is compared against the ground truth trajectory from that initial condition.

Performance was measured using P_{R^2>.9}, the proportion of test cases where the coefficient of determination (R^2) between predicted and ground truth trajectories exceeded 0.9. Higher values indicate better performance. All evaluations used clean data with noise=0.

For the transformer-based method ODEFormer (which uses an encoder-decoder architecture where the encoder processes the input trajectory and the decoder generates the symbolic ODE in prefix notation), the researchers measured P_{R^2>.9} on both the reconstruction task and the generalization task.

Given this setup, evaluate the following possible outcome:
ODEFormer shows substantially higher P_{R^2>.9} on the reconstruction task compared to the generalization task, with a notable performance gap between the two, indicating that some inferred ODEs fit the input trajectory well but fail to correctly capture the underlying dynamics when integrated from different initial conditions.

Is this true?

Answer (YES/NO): YES